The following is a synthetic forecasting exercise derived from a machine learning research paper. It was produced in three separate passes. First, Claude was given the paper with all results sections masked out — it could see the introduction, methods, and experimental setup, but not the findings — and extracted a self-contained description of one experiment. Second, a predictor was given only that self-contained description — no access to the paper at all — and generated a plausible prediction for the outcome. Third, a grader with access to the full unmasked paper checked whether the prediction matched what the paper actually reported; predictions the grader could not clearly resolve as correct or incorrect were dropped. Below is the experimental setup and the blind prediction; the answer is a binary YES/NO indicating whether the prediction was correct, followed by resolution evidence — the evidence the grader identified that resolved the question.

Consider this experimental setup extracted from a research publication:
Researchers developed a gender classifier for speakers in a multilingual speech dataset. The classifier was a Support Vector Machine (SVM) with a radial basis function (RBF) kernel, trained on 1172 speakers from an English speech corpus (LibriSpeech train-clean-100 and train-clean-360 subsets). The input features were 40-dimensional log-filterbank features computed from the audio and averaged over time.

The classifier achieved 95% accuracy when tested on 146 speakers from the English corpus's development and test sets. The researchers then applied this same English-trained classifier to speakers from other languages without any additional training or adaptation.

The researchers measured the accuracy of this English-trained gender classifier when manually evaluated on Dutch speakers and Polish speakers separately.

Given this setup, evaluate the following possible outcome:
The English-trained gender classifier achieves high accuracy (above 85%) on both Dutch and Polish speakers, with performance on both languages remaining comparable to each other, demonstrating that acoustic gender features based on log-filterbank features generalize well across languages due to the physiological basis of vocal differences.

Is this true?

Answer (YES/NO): YES